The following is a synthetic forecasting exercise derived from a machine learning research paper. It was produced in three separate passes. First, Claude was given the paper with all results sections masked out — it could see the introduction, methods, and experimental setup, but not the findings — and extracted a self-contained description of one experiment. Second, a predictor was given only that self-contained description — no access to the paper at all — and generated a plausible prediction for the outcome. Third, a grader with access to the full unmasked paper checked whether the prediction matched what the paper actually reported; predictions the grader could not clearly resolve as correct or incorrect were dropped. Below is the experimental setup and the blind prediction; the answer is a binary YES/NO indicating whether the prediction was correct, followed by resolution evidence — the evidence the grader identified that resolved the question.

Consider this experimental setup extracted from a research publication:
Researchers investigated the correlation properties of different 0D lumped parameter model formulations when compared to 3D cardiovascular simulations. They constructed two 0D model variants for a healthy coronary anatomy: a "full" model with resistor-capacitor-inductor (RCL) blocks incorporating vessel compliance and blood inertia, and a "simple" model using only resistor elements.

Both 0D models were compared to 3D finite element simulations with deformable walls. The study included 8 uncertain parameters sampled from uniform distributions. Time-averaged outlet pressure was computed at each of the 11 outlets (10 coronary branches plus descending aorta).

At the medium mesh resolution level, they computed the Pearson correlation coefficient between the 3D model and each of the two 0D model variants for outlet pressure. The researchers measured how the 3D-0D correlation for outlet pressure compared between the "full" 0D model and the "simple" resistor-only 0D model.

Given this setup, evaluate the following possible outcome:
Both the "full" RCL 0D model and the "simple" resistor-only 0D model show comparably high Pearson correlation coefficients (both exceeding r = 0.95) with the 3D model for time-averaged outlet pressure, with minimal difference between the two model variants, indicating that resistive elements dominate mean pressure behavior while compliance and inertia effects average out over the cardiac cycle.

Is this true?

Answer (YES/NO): YES